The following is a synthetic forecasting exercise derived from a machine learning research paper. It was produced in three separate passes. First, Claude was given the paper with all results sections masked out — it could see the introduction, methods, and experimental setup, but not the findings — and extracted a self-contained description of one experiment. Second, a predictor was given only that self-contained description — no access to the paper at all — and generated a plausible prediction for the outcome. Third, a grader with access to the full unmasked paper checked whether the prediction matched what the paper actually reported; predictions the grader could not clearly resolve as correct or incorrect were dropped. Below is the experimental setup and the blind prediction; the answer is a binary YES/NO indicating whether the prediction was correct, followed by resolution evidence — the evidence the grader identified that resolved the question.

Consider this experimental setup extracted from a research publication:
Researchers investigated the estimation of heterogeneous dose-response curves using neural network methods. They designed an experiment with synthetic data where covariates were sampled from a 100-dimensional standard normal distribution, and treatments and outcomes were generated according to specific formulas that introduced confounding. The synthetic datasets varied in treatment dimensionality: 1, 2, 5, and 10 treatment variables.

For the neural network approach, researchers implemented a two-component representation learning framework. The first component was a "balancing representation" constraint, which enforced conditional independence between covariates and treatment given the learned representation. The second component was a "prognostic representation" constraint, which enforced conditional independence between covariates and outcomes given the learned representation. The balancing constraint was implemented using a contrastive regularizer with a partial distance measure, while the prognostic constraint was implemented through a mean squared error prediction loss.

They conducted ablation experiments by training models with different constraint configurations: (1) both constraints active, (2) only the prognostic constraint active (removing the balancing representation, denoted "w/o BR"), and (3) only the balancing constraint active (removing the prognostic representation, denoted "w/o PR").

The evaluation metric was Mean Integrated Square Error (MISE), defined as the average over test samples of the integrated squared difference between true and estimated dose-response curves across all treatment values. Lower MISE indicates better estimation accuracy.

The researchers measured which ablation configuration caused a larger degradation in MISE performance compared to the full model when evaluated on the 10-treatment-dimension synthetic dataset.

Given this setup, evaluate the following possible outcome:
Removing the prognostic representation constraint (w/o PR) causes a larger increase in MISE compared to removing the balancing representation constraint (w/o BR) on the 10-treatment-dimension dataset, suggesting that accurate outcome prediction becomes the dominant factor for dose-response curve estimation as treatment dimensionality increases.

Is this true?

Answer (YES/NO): YES